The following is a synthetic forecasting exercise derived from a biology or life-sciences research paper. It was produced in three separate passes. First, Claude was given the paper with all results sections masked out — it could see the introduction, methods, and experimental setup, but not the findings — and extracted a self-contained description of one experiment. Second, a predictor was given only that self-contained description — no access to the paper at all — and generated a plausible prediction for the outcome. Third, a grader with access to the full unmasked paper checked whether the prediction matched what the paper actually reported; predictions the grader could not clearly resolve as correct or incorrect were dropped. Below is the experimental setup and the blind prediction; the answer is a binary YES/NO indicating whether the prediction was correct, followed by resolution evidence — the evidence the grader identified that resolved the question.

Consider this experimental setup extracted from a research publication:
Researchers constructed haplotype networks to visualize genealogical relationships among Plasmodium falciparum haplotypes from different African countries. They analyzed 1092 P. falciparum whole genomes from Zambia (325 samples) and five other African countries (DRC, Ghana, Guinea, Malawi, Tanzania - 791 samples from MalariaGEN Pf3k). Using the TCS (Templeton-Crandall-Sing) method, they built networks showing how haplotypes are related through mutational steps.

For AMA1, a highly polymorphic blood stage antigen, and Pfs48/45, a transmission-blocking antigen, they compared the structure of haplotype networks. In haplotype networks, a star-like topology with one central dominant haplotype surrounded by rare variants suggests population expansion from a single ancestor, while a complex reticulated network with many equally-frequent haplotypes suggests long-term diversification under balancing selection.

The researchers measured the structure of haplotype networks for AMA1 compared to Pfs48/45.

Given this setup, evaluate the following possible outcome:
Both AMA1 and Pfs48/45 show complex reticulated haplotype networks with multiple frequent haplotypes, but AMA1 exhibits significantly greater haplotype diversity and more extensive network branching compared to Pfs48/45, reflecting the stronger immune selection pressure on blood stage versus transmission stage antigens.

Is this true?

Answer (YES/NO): NO